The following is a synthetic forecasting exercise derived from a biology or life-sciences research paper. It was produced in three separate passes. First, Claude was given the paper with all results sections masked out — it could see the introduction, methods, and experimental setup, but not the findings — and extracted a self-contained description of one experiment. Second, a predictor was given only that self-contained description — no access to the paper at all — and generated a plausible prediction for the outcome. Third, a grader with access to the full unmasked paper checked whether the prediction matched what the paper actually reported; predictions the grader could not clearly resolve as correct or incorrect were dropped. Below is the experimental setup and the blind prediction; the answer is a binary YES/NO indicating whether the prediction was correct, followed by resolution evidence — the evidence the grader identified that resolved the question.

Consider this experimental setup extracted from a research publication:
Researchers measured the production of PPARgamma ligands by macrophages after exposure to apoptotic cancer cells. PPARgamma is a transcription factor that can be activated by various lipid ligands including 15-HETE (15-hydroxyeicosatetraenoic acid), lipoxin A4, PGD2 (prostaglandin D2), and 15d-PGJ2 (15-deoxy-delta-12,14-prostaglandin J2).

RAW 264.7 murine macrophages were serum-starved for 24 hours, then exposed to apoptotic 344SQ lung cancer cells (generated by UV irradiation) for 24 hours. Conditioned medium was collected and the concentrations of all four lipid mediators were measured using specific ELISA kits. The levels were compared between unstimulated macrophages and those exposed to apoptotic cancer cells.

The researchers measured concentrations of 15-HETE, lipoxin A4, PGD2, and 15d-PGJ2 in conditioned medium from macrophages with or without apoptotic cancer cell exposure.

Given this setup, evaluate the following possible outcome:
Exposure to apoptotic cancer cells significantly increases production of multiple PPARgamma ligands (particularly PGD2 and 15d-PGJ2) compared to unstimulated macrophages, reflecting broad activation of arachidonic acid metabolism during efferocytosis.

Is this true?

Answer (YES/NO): NO